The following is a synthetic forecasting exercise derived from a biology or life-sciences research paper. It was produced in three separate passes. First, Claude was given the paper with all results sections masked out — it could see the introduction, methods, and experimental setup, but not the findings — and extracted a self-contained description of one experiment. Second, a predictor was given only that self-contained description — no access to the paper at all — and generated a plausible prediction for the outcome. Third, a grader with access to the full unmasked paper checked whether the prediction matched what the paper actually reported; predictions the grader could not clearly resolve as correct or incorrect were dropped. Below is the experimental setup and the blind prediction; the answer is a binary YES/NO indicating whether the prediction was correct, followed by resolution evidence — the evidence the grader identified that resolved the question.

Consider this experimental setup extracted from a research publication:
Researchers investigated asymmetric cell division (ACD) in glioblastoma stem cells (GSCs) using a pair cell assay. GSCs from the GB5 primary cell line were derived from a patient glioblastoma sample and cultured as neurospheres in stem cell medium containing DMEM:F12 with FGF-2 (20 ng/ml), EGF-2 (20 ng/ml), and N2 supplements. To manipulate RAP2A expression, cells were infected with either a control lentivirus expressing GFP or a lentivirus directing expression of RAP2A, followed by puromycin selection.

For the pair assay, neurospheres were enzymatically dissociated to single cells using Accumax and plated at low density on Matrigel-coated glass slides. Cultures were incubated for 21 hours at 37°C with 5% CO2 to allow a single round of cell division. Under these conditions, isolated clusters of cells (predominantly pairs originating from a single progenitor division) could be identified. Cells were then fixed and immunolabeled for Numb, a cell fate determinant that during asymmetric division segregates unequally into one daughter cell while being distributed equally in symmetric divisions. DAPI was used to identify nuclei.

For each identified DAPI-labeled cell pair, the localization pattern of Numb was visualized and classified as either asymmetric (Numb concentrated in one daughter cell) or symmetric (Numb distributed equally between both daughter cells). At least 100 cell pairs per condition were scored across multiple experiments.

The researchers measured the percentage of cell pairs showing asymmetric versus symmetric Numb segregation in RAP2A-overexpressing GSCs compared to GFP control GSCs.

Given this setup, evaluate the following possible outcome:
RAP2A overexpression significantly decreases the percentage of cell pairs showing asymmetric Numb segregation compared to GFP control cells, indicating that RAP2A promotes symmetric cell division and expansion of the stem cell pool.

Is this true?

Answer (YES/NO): NO